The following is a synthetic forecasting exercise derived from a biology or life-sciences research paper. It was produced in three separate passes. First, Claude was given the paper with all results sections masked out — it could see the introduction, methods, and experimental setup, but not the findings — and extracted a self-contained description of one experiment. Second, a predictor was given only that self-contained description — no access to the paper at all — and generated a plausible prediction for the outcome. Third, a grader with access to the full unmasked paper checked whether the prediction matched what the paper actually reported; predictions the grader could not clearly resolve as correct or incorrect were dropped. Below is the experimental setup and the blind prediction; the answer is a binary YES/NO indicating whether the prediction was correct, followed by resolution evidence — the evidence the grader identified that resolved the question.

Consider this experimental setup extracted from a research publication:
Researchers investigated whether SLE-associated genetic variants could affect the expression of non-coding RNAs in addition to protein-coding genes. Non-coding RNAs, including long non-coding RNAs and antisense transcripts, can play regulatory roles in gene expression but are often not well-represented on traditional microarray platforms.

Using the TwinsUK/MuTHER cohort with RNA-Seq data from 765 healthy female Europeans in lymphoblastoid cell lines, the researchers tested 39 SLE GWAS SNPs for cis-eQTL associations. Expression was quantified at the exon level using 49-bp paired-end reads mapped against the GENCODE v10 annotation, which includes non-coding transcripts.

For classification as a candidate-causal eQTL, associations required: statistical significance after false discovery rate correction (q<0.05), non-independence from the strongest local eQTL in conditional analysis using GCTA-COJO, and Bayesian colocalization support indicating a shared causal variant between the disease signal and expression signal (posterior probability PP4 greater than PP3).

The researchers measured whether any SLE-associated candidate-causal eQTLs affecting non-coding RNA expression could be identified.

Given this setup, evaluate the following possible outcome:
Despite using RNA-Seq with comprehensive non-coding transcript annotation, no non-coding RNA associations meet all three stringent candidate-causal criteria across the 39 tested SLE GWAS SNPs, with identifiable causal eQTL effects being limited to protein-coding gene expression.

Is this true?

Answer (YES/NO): NO